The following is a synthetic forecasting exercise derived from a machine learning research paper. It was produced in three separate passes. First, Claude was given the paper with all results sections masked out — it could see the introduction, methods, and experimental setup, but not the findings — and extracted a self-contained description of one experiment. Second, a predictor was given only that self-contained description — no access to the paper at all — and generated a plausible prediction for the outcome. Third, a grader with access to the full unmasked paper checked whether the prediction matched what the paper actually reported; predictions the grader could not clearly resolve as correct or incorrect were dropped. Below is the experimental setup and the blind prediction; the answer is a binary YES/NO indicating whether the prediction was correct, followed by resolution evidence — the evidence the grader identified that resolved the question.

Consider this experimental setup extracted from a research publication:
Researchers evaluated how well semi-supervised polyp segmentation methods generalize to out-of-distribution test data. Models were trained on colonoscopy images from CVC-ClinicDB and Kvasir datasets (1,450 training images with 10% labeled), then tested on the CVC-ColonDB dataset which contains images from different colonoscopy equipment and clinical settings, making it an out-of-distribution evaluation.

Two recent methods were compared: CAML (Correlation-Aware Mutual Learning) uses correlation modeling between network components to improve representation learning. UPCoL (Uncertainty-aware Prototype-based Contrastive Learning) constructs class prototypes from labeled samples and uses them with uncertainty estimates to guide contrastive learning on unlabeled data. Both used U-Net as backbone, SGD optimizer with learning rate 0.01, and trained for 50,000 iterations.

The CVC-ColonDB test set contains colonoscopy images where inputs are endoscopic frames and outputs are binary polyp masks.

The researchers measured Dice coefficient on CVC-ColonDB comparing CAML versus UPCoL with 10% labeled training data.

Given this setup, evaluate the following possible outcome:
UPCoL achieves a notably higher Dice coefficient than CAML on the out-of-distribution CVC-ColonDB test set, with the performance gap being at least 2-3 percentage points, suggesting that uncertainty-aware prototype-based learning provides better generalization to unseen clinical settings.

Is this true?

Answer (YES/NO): YES